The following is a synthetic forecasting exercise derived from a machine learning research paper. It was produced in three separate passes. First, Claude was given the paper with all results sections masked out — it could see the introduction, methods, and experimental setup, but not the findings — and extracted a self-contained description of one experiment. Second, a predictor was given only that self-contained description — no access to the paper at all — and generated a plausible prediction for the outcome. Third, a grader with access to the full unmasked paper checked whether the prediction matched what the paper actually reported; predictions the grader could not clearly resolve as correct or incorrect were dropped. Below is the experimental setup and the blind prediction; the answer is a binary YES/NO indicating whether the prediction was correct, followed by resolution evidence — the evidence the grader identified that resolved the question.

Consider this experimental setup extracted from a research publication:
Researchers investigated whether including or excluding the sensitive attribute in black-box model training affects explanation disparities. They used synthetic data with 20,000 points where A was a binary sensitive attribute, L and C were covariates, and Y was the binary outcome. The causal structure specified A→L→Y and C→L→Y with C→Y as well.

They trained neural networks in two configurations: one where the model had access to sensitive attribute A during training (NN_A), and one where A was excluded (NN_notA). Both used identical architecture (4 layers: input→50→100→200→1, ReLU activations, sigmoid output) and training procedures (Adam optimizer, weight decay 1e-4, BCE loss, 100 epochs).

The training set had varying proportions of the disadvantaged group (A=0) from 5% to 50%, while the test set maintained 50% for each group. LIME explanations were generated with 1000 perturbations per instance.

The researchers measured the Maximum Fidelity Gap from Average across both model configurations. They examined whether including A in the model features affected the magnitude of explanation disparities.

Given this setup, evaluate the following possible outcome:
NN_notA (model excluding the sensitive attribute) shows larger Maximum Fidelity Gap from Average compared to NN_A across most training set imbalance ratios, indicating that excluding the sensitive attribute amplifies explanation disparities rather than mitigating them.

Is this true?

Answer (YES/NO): NO